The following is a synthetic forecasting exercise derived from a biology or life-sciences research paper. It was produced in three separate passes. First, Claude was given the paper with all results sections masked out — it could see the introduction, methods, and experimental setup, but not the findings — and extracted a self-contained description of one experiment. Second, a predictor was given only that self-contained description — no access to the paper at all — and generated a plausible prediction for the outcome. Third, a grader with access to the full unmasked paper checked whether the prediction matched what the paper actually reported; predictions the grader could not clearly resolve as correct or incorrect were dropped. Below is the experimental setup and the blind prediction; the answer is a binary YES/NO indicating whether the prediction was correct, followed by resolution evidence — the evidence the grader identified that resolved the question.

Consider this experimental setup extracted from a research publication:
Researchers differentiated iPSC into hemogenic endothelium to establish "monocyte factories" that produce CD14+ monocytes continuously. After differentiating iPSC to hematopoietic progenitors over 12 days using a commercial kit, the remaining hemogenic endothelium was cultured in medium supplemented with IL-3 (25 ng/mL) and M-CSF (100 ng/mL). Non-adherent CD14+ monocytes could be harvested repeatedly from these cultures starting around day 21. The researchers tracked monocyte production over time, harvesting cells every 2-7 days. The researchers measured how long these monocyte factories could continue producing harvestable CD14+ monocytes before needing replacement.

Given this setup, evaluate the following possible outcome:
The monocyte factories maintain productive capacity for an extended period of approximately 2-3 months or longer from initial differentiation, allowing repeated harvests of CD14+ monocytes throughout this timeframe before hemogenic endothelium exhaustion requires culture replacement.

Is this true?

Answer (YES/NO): YES